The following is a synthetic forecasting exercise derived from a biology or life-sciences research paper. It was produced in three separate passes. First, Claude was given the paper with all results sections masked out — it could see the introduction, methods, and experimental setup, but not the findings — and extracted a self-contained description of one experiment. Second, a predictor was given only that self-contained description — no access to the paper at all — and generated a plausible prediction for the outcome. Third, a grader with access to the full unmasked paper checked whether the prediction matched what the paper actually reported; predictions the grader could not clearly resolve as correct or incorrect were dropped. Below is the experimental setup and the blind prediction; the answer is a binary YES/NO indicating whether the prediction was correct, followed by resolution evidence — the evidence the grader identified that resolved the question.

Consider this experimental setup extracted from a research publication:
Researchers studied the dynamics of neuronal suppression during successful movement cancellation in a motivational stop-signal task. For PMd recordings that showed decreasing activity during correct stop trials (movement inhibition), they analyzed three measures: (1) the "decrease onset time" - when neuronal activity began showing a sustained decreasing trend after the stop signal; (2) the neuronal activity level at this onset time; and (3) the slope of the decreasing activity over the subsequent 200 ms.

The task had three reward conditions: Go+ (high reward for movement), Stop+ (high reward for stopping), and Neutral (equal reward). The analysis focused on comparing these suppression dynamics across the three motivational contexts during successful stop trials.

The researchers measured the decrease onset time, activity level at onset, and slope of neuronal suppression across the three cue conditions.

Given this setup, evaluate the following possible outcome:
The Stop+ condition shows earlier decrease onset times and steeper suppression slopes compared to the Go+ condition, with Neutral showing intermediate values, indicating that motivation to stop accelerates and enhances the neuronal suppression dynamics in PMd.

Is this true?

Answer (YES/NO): NO